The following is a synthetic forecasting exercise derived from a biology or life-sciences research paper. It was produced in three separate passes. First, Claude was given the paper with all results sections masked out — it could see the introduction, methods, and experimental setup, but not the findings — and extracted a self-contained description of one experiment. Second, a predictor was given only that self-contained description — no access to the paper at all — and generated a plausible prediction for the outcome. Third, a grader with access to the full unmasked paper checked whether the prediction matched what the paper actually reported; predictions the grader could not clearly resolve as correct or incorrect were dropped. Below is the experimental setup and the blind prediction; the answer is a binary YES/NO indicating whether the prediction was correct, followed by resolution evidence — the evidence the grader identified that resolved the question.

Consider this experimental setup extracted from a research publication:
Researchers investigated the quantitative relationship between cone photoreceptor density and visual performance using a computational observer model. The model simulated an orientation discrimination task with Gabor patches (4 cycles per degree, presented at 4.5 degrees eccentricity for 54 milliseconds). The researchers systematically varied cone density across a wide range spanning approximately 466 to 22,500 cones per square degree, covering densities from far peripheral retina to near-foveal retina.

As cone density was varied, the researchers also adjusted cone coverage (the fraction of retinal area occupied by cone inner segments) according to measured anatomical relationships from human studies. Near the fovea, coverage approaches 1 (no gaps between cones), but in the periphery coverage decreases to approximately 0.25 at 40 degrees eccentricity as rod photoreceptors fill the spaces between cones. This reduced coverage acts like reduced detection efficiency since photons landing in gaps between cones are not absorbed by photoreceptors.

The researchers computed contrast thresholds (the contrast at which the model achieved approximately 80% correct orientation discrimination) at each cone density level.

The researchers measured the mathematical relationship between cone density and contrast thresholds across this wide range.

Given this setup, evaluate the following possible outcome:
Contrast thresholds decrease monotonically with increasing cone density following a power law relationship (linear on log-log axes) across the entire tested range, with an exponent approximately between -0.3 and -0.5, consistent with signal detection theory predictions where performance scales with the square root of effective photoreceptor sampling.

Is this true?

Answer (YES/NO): NO